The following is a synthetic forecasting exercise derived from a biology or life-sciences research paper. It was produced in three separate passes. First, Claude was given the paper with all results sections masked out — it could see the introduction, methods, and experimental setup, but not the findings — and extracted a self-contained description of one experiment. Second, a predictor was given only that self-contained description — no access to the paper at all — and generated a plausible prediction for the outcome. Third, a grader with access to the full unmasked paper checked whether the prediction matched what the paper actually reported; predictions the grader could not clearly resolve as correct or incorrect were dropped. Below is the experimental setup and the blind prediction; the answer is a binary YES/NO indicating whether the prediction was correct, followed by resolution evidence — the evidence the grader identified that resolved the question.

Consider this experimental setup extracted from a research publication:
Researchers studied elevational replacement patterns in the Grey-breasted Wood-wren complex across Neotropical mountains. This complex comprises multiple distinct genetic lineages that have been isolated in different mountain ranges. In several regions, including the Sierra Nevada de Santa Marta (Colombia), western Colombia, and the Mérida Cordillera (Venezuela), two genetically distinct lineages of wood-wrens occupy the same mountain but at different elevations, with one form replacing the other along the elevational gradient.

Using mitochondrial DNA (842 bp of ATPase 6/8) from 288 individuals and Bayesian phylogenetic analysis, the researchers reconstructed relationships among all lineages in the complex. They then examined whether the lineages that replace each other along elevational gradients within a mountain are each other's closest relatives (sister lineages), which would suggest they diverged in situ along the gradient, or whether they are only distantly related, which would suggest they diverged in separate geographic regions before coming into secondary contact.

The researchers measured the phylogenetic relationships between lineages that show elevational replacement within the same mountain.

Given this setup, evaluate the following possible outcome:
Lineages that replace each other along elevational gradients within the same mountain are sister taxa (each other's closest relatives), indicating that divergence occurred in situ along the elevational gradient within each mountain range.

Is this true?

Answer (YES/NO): NO